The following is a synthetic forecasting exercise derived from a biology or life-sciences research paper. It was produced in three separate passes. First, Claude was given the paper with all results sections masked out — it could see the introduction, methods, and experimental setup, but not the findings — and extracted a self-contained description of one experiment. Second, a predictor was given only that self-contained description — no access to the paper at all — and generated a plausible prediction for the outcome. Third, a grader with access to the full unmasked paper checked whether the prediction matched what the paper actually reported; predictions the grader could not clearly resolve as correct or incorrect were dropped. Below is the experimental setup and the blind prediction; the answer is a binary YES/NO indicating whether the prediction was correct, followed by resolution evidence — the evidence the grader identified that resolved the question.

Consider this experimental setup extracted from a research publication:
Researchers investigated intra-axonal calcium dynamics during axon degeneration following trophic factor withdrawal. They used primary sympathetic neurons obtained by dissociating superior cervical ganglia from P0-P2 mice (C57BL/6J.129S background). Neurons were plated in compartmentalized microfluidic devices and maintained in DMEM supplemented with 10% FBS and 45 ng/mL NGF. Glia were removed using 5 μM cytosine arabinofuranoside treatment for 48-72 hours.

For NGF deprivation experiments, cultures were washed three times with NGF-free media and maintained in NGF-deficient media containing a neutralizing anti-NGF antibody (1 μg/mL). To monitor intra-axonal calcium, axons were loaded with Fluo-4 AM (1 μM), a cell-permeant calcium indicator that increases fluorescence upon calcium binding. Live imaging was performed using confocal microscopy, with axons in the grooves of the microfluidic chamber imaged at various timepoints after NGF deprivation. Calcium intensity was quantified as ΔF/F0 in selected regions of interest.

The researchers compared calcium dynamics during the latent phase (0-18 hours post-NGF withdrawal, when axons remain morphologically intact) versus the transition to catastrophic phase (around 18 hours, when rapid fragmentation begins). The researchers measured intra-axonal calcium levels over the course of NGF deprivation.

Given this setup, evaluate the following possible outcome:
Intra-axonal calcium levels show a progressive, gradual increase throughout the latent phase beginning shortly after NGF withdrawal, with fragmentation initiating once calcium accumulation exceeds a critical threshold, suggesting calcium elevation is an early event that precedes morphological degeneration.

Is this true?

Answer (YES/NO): NO